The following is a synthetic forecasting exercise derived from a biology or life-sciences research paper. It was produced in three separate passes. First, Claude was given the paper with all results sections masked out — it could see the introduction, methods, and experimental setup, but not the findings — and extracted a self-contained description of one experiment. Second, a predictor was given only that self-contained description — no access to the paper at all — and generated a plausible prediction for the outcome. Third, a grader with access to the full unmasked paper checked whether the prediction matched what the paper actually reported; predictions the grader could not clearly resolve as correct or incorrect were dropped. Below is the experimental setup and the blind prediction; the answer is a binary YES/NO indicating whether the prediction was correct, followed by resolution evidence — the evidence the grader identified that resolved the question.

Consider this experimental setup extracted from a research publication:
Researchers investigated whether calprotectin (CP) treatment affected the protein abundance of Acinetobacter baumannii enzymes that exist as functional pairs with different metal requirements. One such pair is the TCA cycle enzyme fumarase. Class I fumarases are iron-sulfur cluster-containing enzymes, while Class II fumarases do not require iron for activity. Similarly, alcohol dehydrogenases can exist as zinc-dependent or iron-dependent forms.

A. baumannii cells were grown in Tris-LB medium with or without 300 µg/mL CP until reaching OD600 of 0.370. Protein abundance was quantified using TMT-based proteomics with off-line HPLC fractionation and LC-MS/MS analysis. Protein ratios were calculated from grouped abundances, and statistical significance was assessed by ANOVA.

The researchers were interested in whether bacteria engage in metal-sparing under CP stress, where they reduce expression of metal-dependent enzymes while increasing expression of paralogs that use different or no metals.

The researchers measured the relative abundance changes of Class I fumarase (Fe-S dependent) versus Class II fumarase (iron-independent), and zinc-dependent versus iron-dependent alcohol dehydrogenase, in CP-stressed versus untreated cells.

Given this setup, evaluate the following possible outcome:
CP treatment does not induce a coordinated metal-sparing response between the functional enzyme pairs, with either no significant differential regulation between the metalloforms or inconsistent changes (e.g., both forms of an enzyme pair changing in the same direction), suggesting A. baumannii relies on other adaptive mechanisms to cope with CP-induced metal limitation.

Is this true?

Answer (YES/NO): NO